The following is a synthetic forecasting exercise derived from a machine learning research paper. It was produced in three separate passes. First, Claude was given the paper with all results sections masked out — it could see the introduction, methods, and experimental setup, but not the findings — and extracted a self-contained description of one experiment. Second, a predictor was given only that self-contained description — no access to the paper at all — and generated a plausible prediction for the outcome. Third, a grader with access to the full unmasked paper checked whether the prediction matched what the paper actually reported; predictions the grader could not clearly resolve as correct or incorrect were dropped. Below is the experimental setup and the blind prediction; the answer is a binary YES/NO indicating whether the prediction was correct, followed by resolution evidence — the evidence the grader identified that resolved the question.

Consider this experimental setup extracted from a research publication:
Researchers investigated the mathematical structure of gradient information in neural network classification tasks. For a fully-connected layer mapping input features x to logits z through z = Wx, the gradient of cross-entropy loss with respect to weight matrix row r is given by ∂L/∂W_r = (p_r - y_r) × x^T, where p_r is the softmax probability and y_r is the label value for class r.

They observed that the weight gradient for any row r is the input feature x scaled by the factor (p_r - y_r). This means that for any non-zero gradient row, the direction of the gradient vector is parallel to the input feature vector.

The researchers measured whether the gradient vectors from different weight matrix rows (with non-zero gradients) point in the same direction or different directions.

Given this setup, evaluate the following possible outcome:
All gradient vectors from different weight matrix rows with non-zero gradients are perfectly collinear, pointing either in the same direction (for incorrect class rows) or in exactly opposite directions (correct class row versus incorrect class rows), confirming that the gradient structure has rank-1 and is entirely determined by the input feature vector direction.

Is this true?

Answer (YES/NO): YES